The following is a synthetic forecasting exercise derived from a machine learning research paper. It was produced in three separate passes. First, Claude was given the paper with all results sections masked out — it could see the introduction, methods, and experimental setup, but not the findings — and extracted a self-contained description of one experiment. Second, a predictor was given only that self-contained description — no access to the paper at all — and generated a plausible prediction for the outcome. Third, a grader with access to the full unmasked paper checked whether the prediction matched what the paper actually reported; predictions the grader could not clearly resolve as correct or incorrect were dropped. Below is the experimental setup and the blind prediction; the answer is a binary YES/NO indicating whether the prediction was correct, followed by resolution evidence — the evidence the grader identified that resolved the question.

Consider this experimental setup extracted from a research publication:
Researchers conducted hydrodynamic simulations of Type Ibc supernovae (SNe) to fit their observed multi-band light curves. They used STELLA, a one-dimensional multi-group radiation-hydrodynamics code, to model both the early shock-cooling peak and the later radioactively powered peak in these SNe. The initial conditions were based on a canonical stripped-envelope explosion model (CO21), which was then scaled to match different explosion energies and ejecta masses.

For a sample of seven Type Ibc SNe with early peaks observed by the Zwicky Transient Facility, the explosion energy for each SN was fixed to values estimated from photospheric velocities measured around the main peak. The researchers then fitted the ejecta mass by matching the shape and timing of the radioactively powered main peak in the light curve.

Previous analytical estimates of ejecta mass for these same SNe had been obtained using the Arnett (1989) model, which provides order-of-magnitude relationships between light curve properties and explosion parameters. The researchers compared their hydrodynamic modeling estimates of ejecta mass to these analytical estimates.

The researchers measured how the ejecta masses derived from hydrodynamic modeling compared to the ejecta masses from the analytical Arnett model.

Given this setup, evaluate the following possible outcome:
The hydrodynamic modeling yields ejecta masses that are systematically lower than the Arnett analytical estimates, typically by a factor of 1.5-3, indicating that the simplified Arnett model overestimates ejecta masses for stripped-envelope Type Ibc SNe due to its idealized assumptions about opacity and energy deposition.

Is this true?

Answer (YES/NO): NO